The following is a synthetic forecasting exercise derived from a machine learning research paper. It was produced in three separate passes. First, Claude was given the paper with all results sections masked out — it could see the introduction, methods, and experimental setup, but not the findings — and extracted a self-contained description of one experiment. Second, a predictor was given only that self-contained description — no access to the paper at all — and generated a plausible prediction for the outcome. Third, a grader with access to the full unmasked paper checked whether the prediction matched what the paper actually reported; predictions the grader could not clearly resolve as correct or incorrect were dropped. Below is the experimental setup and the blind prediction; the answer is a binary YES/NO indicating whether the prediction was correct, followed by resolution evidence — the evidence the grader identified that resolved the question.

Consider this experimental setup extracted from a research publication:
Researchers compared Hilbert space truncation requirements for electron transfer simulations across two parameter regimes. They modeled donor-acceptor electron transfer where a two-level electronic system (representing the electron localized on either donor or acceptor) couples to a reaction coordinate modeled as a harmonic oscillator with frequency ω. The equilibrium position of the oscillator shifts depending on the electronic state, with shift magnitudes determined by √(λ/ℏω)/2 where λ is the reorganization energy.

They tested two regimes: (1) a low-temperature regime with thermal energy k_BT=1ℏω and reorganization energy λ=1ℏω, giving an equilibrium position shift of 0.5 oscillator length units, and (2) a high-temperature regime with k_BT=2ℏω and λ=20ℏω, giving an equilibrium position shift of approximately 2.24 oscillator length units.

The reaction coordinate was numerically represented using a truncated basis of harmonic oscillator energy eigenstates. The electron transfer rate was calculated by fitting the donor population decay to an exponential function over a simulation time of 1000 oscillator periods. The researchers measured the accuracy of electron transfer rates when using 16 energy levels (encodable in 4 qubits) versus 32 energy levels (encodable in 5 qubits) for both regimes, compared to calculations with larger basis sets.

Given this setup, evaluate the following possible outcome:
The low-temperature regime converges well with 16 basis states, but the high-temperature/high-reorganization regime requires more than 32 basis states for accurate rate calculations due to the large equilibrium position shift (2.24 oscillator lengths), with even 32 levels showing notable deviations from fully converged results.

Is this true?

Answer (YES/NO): NO